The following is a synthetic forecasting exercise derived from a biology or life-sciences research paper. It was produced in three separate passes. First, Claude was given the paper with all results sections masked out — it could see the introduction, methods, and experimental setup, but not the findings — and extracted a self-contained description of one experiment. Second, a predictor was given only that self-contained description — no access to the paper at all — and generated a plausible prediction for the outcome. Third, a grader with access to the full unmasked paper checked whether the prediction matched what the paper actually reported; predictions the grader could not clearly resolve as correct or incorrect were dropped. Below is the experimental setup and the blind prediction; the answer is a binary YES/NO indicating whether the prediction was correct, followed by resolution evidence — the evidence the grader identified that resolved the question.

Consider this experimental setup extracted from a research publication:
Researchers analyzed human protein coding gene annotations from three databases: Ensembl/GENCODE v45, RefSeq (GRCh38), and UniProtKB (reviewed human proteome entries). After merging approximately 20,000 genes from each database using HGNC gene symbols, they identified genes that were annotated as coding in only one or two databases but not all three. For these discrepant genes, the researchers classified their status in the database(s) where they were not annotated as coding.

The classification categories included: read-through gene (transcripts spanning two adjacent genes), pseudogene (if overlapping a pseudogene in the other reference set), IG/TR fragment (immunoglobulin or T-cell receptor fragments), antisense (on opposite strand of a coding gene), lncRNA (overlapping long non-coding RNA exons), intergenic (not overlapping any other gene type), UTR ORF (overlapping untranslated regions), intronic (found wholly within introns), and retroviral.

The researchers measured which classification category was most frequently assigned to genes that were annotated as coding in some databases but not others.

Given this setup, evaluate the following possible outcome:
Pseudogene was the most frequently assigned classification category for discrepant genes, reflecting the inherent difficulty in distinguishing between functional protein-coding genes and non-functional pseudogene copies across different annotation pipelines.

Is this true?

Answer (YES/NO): NO